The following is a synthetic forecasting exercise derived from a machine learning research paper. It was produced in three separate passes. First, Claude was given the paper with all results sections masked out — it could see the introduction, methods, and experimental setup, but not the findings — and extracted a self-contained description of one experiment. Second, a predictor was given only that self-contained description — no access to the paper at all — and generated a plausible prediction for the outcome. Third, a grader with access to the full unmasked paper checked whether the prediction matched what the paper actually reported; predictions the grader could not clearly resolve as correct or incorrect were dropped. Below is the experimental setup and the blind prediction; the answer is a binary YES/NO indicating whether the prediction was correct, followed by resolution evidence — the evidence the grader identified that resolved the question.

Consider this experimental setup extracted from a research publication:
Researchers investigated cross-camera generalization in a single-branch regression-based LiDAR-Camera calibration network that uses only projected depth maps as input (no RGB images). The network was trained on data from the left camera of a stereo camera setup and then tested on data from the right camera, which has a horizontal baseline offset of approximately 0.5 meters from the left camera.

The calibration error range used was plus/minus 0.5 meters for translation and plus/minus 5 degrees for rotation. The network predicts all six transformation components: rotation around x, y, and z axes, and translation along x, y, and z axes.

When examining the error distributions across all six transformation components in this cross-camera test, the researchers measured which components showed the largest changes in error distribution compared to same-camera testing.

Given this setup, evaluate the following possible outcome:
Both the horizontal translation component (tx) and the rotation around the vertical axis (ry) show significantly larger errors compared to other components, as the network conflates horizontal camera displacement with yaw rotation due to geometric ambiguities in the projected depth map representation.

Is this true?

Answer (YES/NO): NO